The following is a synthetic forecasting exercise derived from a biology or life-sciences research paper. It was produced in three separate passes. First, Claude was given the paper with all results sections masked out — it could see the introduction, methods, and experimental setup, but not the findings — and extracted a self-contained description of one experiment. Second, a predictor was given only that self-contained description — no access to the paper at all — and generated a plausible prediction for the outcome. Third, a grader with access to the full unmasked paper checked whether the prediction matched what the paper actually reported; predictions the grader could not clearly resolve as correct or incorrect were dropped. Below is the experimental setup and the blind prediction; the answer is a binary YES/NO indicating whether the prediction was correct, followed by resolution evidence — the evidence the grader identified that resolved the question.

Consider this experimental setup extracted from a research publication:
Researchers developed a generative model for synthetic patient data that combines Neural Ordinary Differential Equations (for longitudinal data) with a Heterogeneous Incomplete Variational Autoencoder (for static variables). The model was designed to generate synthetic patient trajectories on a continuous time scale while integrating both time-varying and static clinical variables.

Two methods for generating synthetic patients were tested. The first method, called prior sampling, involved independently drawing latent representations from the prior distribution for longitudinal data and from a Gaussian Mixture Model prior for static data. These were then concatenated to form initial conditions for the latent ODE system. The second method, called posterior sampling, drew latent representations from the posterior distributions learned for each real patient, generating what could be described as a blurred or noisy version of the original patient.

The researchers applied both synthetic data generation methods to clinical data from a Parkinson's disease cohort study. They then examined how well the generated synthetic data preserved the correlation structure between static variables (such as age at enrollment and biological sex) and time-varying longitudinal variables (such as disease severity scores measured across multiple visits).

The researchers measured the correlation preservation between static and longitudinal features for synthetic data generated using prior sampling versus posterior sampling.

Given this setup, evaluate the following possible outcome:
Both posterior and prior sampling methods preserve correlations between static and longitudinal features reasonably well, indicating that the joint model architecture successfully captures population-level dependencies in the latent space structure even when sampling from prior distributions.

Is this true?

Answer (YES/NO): YES